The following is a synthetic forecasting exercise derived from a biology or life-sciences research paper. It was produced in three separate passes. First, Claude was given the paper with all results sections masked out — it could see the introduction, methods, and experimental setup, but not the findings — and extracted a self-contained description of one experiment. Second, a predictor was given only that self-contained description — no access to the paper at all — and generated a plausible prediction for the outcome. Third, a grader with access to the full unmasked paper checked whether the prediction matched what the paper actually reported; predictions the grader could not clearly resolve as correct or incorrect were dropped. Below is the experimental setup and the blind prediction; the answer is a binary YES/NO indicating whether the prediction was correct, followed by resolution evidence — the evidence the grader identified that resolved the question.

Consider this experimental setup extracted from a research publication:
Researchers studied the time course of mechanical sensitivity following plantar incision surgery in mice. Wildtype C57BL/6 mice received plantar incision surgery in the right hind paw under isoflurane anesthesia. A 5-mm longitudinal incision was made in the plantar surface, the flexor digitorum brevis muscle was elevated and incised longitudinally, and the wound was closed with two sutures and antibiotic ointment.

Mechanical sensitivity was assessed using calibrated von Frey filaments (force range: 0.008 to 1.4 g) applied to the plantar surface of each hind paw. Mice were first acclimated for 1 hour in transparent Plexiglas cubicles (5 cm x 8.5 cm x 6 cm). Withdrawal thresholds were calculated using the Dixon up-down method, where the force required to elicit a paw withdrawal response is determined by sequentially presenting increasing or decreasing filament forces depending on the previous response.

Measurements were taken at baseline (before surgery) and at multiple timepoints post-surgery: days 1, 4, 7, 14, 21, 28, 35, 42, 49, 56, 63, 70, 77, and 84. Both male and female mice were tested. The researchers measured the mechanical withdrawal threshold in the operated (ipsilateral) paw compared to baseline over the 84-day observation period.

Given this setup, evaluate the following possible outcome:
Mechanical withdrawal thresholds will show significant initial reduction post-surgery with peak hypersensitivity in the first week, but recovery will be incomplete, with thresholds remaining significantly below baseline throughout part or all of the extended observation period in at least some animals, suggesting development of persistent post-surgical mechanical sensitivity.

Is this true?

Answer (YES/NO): NO